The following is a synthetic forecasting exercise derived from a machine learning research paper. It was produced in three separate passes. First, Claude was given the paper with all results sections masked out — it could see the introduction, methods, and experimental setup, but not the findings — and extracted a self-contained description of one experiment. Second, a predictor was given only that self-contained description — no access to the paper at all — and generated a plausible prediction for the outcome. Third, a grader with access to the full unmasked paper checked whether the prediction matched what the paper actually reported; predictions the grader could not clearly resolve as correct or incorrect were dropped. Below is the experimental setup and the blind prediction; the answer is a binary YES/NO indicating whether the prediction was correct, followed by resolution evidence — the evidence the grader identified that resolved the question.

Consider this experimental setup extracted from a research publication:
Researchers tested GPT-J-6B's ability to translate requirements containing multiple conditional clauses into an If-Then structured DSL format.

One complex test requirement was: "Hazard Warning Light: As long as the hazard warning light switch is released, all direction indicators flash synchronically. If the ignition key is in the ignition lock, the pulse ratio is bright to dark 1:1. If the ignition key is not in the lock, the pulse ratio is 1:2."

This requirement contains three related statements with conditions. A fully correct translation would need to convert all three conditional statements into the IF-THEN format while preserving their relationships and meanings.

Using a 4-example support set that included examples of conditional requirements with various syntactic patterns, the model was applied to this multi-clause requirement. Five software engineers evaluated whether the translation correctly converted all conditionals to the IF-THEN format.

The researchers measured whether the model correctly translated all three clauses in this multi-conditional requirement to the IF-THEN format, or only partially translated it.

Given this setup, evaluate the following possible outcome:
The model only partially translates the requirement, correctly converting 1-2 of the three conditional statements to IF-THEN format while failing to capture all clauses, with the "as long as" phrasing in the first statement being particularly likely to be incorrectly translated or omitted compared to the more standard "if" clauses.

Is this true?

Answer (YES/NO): NO